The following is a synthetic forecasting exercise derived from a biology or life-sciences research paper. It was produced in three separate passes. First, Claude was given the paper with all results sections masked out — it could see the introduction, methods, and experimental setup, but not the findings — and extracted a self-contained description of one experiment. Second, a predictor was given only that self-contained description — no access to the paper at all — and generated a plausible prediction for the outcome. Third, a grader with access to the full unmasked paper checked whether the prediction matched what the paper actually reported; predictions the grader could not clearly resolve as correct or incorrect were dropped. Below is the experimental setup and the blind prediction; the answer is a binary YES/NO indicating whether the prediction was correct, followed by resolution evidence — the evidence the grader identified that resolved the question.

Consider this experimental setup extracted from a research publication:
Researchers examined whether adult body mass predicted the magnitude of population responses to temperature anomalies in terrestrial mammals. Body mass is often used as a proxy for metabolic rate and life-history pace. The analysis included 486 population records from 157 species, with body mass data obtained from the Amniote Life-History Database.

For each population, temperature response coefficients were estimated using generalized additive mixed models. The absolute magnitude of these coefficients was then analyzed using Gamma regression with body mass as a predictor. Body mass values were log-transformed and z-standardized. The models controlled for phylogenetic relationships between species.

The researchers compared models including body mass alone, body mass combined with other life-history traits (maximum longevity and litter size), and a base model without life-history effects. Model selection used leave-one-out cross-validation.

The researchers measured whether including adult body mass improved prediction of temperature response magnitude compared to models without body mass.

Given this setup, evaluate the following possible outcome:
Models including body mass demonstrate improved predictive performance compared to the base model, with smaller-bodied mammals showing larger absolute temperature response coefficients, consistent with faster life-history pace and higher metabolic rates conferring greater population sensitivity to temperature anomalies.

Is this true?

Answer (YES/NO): NO